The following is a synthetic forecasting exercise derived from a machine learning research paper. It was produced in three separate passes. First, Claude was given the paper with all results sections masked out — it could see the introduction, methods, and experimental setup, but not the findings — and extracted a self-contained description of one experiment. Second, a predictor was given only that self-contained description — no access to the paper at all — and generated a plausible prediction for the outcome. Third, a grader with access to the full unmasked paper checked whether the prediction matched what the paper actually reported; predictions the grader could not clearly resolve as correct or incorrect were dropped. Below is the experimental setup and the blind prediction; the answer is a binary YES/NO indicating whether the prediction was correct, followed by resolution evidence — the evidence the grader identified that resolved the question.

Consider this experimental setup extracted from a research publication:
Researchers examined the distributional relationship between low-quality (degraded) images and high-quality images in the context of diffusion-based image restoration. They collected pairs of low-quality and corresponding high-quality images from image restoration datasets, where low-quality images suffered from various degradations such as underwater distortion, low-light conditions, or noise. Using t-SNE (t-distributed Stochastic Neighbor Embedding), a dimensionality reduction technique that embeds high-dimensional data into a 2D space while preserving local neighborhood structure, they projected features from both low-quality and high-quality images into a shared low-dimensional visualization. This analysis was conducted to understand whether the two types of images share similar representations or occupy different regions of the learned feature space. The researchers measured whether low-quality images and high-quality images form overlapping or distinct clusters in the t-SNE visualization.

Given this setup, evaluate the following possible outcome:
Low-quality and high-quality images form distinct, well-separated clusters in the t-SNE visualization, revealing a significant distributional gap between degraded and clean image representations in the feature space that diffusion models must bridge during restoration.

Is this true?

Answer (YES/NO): YES